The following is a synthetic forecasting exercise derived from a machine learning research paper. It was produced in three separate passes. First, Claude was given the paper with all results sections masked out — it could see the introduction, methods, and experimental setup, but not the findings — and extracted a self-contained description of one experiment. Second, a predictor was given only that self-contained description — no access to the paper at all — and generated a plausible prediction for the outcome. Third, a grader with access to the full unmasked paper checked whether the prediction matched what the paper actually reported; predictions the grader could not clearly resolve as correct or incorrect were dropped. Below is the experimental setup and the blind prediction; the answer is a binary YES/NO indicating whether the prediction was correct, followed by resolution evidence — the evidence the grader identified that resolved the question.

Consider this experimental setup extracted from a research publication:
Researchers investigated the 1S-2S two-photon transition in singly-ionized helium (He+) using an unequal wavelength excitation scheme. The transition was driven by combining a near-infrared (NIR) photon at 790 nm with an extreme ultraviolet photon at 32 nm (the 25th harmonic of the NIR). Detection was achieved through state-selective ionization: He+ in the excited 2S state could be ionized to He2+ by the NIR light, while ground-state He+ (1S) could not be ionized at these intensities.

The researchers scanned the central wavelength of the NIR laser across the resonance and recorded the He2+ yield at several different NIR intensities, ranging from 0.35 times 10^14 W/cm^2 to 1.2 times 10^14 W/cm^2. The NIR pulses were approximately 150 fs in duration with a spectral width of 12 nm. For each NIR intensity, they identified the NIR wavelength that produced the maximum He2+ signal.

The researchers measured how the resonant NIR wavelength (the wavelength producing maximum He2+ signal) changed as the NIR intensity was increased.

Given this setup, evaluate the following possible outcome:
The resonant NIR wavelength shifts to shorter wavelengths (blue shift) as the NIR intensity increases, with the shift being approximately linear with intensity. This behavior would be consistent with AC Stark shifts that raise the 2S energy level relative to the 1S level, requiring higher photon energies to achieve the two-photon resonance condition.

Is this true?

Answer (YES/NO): NO